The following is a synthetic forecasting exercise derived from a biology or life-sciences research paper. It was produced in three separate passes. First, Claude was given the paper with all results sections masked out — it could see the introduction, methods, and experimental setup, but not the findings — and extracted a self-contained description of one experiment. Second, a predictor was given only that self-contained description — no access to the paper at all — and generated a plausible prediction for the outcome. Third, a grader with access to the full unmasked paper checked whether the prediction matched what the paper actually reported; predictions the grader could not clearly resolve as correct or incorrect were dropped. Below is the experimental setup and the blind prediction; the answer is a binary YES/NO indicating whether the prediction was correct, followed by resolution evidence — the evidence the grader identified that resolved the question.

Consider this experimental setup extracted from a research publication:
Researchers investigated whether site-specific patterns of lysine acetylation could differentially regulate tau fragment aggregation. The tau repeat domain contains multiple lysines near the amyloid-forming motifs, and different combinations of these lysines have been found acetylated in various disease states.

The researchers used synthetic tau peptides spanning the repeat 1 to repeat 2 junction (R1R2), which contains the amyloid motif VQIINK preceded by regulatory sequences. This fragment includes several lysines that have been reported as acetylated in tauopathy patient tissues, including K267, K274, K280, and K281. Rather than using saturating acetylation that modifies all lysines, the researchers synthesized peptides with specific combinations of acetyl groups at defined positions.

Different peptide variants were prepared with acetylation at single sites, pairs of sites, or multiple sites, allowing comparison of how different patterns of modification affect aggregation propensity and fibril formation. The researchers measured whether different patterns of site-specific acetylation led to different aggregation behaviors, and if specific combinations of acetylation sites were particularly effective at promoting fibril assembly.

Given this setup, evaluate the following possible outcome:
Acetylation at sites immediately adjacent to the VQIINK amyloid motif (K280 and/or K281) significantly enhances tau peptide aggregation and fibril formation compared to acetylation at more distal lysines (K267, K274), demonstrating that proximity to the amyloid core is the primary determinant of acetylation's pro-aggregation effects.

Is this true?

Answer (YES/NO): NO